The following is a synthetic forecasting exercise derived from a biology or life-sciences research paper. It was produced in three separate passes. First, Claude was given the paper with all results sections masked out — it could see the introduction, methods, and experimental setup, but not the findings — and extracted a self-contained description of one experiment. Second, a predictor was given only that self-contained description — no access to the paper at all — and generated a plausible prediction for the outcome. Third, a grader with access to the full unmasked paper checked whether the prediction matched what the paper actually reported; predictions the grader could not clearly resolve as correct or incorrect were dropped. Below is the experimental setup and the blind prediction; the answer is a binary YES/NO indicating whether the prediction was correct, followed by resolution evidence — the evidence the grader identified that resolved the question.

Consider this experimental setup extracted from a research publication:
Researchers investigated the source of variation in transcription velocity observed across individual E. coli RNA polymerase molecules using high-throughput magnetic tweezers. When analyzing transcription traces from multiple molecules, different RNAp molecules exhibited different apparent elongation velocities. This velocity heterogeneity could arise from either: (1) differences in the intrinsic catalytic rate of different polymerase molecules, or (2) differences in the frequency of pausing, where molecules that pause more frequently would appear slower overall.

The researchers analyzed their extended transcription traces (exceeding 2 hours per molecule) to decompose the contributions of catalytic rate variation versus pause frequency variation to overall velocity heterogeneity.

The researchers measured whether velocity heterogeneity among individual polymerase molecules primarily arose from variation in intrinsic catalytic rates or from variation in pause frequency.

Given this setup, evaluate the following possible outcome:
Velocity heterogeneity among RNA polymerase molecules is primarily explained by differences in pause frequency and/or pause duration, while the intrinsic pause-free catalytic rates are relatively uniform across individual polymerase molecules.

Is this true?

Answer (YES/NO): YES